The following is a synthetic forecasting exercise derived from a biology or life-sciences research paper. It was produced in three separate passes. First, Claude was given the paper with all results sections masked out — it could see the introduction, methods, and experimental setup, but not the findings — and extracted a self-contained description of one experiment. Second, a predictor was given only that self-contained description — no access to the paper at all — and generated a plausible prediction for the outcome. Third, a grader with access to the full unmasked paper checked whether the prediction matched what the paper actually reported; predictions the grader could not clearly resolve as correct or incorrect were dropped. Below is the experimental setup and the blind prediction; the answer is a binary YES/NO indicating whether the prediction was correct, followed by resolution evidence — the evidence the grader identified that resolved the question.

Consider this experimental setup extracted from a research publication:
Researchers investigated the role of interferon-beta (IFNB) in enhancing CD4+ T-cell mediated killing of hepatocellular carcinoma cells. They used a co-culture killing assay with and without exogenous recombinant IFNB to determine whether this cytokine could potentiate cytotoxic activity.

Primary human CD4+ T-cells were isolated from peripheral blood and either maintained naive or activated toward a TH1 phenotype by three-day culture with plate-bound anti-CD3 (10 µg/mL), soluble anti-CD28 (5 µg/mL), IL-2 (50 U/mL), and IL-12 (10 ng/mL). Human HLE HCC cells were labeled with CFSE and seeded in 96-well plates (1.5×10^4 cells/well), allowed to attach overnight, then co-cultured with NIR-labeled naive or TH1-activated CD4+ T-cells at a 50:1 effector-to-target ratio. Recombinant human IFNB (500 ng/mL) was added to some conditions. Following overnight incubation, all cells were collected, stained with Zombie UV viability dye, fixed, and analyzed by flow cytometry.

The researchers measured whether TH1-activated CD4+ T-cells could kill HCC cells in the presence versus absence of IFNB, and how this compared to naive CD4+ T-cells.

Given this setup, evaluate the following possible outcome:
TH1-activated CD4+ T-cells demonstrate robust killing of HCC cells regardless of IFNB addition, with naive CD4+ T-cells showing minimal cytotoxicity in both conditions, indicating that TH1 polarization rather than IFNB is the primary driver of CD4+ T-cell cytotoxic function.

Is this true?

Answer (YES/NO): NO